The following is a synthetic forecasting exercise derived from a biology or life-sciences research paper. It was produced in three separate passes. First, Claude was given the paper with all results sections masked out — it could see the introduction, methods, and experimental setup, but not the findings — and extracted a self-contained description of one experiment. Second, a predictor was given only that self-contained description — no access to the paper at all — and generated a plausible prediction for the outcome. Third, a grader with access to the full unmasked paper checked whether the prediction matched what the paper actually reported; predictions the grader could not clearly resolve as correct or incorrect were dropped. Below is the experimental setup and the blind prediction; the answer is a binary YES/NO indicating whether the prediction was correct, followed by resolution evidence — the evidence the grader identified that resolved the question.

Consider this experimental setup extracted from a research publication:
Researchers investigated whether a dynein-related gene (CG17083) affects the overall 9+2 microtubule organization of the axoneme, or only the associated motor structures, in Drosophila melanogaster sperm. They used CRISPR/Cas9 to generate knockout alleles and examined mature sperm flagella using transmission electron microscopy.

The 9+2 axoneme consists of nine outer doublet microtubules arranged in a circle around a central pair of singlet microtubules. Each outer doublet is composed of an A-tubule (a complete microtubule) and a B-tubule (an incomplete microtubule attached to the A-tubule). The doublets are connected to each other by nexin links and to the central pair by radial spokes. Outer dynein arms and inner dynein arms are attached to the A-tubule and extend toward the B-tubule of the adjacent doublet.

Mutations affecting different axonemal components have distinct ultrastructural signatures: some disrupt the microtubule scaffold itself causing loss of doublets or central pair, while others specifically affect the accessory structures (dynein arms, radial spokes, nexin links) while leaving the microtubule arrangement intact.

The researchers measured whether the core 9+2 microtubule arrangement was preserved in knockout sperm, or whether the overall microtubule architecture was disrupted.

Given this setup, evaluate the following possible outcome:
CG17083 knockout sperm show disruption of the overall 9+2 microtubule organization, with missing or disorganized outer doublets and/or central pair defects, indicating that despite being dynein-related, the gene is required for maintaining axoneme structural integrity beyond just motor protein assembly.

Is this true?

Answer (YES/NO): NO